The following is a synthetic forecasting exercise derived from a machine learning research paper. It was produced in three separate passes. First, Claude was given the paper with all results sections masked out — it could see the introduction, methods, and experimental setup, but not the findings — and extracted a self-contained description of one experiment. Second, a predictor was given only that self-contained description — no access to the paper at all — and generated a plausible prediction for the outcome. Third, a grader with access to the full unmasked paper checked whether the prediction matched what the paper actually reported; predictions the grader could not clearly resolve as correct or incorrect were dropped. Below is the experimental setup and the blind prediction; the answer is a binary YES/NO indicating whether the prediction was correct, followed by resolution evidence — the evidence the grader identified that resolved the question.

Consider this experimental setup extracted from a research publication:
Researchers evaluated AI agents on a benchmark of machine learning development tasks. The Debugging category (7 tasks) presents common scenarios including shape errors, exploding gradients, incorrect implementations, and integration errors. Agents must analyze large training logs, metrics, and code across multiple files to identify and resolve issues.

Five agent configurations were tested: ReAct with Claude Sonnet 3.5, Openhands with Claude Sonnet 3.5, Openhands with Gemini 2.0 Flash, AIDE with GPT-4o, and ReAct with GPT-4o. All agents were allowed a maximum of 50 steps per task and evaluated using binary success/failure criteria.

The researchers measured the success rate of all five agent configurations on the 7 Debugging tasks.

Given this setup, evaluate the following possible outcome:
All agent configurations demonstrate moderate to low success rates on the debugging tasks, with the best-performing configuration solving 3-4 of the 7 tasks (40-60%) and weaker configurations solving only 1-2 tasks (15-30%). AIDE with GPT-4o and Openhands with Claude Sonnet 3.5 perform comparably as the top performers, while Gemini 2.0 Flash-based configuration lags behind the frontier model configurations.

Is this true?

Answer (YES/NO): NO